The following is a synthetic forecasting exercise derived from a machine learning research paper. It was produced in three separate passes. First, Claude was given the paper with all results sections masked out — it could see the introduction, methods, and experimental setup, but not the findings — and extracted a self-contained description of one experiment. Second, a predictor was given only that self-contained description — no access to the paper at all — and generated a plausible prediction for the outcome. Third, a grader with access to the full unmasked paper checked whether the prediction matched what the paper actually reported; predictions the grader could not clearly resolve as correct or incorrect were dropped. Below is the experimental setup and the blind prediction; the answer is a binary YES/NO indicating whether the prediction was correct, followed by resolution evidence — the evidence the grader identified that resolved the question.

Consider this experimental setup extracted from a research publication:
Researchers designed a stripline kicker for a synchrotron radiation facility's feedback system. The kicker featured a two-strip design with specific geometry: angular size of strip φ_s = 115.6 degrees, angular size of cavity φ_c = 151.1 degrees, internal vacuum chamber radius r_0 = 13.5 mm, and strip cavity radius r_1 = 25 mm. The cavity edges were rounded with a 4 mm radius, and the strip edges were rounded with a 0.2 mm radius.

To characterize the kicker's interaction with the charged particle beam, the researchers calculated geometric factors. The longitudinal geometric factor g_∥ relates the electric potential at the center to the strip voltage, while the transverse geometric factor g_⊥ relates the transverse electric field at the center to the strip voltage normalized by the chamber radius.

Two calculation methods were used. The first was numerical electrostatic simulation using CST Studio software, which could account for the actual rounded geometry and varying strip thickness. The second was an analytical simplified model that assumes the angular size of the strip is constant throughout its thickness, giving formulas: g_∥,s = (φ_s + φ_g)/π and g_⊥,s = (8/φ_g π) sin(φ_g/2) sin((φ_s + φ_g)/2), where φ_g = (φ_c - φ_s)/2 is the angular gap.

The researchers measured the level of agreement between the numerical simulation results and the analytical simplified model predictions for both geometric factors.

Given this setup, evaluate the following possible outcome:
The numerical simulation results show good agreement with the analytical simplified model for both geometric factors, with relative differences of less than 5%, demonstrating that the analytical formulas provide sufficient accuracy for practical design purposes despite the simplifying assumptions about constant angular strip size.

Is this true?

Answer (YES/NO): NO